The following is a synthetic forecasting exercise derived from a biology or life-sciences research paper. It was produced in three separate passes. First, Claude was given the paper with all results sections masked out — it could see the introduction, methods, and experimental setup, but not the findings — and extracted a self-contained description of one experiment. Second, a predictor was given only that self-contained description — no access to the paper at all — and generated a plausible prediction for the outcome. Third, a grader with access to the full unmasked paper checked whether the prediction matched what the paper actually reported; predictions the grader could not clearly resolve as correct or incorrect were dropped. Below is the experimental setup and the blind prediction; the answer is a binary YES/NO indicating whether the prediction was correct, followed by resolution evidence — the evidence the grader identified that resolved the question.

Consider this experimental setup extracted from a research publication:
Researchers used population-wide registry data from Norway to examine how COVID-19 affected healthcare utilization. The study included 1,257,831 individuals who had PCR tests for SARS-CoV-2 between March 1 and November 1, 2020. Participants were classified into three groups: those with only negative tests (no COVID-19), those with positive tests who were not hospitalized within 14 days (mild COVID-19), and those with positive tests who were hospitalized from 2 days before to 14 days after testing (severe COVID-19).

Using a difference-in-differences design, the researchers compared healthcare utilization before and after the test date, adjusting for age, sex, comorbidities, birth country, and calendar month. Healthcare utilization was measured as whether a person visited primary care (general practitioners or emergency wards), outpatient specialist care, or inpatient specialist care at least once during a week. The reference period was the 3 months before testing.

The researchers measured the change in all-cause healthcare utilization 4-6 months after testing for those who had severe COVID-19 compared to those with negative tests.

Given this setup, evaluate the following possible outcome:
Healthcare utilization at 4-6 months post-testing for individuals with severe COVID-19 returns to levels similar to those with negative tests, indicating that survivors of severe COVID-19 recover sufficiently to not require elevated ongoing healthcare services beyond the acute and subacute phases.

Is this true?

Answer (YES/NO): NO